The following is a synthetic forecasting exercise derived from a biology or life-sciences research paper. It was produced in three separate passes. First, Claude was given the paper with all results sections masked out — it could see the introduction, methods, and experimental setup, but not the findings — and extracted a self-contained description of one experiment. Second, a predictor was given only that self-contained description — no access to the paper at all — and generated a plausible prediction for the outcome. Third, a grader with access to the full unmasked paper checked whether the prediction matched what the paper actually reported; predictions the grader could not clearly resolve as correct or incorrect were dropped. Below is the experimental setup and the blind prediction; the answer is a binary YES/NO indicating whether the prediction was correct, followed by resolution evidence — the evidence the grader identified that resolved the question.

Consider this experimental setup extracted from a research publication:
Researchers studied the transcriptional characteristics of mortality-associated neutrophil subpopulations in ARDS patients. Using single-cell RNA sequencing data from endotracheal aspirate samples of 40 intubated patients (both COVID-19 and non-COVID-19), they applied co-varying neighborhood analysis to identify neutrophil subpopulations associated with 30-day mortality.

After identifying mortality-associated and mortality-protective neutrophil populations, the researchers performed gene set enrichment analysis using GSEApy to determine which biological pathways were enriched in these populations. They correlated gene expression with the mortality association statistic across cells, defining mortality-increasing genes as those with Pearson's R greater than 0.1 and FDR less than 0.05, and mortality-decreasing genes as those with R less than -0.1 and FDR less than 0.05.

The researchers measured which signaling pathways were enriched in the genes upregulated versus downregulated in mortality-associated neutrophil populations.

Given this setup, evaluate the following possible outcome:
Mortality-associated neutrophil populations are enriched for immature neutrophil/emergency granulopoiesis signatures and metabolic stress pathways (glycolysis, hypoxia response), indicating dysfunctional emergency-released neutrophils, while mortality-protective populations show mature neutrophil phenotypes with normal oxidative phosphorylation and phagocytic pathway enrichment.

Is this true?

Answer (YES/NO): NO